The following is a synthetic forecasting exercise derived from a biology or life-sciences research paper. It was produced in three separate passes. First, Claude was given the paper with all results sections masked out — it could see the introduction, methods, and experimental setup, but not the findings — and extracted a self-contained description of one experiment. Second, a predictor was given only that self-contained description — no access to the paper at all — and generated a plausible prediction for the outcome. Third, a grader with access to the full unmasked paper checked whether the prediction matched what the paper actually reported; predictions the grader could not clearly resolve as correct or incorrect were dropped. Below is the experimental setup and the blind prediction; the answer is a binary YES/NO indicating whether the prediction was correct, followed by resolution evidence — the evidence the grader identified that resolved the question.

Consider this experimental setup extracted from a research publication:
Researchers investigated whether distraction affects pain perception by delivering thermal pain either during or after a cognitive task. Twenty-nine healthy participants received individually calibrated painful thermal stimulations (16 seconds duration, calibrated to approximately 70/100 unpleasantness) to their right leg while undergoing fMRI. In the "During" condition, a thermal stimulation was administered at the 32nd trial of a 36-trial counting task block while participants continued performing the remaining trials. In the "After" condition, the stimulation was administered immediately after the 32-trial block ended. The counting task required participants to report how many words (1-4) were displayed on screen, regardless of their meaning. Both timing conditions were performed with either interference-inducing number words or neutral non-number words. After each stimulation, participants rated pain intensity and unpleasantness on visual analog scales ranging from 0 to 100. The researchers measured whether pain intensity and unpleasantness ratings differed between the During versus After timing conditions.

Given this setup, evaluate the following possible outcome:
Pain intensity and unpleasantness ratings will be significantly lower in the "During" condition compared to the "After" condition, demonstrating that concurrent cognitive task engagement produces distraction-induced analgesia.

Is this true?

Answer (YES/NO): YES